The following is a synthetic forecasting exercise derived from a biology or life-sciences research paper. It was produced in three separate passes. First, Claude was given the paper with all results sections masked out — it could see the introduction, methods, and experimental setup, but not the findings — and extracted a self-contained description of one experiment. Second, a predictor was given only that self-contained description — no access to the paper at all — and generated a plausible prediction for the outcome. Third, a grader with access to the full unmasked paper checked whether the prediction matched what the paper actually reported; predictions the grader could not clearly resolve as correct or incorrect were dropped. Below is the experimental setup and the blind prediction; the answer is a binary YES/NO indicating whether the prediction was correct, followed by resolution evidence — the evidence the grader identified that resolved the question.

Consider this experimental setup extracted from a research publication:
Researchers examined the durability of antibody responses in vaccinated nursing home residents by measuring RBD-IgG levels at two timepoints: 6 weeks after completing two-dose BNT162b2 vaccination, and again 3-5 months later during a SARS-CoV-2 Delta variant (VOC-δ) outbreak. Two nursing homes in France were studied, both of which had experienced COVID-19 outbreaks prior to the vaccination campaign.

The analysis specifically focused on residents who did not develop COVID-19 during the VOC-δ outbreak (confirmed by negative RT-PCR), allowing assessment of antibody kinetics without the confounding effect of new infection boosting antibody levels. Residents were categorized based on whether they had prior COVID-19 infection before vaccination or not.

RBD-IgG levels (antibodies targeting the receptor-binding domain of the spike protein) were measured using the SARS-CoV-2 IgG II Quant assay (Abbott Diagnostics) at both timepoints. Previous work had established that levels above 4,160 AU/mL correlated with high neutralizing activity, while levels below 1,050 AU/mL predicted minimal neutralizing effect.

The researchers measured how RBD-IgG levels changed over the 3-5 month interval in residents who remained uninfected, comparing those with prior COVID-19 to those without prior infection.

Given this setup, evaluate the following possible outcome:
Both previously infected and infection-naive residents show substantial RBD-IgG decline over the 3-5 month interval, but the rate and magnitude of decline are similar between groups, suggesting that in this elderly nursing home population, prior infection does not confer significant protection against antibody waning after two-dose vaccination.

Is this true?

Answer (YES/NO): NO